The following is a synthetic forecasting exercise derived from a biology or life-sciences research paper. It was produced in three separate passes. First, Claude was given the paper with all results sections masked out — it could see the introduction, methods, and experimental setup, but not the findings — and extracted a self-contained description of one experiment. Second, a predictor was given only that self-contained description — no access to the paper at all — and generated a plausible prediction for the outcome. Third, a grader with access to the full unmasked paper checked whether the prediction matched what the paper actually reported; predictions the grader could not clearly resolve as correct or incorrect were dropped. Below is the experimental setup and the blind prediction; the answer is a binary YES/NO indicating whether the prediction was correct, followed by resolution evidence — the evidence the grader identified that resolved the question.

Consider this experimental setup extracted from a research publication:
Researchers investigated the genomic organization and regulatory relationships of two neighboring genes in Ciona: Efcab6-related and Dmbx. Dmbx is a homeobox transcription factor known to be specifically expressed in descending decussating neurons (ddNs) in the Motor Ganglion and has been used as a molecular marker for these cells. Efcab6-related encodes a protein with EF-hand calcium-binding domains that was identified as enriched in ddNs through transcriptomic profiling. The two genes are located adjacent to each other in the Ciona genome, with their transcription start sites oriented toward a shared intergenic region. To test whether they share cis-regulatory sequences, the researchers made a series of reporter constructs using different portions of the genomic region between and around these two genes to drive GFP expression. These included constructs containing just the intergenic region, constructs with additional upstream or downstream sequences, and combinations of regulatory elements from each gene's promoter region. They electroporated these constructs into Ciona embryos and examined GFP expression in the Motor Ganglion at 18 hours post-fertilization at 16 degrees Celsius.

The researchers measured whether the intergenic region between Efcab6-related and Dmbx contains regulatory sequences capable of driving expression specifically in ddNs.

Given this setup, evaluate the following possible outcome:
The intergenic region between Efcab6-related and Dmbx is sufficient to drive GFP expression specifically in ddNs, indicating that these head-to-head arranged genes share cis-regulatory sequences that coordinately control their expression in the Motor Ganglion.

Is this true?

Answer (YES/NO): YES